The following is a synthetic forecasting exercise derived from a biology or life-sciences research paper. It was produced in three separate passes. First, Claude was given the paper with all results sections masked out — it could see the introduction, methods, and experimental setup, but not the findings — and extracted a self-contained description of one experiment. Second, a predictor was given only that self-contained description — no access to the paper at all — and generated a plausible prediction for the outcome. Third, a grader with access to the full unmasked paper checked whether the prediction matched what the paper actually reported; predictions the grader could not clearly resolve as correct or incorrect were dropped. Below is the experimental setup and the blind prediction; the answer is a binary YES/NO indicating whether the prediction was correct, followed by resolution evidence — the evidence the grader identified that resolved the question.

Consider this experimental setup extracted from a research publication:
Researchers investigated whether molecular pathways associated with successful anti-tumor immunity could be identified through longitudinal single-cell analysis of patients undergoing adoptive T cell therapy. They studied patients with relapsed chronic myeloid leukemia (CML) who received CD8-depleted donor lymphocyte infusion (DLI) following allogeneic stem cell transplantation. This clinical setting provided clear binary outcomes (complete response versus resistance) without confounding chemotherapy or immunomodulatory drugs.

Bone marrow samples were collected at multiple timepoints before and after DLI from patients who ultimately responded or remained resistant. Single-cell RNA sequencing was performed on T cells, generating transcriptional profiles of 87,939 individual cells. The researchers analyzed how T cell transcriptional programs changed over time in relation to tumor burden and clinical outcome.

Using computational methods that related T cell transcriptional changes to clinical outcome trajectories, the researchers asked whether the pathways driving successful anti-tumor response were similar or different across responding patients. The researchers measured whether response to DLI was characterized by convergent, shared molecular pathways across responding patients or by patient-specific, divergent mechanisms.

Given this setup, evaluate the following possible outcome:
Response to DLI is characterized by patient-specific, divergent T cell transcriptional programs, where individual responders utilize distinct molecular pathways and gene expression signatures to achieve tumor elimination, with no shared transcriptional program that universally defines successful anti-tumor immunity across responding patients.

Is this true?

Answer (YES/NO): NO